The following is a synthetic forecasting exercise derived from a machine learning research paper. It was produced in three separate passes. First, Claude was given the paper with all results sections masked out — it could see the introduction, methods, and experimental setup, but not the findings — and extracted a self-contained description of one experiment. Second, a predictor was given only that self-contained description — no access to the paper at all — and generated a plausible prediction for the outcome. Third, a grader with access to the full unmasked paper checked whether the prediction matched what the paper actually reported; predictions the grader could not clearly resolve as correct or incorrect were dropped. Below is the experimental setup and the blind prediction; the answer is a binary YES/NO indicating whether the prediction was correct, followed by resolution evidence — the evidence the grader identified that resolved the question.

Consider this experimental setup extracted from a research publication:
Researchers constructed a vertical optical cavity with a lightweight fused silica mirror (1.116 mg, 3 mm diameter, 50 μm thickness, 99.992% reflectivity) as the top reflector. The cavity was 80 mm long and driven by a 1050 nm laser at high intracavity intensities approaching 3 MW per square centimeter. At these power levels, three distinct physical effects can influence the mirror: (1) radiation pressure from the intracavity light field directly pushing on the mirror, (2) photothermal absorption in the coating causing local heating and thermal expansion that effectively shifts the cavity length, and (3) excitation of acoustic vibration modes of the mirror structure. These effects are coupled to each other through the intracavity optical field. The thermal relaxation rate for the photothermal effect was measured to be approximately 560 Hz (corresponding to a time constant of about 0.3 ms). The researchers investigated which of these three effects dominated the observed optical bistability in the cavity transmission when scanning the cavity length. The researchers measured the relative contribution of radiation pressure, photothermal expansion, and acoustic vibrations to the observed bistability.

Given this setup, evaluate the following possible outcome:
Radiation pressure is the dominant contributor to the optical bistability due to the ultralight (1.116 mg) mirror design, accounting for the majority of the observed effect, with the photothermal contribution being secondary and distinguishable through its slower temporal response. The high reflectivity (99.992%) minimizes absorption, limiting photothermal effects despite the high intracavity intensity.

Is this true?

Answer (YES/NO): NO